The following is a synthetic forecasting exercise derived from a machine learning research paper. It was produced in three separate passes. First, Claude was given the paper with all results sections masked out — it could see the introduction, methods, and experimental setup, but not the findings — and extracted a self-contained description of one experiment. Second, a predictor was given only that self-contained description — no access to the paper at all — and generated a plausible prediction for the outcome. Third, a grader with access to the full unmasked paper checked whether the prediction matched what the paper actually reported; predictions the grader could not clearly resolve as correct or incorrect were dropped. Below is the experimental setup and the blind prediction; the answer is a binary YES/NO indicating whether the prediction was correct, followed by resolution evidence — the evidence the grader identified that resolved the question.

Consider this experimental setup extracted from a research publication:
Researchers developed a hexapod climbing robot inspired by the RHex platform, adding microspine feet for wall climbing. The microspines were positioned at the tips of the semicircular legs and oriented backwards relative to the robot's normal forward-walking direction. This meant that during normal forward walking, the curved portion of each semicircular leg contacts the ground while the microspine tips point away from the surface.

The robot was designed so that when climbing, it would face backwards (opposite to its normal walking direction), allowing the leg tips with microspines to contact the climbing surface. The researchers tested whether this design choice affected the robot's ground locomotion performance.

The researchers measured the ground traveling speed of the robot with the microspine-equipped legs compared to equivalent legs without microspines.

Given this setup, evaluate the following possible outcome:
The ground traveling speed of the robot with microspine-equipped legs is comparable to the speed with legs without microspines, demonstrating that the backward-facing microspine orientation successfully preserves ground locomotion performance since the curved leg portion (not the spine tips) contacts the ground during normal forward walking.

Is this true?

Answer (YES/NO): YES